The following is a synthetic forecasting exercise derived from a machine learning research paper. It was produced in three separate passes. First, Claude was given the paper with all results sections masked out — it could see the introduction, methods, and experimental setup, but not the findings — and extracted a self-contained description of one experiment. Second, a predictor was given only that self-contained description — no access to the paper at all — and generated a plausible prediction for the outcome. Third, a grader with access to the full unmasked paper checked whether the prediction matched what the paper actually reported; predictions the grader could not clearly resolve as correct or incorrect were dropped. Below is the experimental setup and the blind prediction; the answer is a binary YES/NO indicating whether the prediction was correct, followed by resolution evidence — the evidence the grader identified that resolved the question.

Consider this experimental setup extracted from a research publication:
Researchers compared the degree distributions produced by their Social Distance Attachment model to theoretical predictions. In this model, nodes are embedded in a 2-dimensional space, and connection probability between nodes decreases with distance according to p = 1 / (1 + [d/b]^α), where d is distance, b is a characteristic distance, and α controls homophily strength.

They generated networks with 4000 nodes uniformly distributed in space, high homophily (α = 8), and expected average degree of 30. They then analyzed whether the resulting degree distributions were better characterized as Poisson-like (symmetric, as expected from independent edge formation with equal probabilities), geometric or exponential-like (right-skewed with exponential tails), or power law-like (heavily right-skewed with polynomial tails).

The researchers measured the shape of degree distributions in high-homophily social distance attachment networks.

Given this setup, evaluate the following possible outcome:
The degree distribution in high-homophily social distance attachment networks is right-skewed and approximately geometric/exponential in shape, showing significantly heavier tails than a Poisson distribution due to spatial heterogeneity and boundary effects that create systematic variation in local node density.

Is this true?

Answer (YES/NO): NO